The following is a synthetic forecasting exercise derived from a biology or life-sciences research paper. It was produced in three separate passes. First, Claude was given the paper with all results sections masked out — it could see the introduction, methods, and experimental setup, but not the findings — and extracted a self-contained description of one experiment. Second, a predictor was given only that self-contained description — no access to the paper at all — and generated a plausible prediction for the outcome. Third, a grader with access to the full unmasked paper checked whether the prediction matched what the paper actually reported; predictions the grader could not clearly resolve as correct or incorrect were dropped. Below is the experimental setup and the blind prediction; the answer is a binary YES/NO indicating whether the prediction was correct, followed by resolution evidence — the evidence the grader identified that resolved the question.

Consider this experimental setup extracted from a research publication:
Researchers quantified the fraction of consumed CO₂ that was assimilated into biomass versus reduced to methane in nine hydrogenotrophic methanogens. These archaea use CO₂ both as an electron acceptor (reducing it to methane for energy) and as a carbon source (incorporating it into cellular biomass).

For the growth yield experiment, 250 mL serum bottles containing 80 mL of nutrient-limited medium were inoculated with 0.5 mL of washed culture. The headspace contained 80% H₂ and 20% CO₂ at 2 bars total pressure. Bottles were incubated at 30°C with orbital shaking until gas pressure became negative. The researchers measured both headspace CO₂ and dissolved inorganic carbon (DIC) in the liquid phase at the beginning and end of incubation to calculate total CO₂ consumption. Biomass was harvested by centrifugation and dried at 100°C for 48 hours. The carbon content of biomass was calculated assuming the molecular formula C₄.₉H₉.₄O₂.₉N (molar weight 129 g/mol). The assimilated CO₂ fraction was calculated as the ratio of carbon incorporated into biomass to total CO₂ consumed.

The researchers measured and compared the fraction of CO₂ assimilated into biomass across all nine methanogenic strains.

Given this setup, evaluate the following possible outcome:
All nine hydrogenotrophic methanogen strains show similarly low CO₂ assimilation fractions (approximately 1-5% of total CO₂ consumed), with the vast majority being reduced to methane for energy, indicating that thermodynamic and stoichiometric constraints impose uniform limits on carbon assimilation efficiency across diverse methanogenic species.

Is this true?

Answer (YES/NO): NO